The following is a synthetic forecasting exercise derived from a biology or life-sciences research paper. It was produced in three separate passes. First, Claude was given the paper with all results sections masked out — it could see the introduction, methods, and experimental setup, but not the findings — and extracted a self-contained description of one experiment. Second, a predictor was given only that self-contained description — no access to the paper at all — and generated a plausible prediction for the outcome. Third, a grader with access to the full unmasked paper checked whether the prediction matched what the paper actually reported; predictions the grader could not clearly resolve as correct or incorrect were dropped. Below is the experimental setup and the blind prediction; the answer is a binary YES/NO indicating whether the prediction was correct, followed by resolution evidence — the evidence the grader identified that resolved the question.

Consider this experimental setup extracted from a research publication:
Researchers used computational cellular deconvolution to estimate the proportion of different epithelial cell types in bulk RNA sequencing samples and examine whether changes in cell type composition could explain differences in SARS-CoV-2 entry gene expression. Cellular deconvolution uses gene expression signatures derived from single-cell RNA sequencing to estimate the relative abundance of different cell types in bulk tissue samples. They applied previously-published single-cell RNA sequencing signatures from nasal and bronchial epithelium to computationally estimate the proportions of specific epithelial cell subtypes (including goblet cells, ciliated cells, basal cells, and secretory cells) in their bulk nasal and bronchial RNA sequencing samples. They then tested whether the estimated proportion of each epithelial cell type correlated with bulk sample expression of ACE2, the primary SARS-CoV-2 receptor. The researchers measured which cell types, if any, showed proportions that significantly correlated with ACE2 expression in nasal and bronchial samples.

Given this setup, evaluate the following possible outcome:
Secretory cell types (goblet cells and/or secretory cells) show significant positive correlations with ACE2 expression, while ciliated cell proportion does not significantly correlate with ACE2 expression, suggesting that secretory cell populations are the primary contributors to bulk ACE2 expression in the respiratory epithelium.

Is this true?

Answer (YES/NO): YES